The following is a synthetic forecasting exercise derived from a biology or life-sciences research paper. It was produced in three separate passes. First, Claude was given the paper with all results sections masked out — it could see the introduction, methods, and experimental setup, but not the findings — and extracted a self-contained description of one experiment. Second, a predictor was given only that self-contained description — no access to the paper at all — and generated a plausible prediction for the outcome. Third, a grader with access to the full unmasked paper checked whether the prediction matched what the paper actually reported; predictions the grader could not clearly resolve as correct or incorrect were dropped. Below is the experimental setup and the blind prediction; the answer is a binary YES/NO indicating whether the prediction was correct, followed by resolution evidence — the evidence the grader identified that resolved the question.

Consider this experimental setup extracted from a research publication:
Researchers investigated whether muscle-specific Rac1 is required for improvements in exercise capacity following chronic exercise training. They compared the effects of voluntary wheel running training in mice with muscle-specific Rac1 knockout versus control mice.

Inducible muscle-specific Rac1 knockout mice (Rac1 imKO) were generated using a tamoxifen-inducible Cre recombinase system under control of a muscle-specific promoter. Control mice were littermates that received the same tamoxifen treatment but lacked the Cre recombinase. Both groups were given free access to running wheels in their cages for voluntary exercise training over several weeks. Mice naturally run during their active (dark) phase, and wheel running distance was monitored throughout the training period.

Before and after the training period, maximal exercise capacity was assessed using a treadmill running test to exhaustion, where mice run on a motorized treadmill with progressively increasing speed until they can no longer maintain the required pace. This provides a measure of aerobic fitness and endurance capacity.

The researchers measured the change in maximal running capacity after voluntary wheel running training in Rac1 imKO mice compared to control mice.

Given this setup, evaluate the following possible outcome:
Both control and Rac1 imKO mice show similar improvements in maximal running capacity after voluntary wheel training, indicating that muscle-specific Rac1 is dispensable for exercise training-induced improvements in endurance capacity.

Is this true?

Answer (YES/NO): NO